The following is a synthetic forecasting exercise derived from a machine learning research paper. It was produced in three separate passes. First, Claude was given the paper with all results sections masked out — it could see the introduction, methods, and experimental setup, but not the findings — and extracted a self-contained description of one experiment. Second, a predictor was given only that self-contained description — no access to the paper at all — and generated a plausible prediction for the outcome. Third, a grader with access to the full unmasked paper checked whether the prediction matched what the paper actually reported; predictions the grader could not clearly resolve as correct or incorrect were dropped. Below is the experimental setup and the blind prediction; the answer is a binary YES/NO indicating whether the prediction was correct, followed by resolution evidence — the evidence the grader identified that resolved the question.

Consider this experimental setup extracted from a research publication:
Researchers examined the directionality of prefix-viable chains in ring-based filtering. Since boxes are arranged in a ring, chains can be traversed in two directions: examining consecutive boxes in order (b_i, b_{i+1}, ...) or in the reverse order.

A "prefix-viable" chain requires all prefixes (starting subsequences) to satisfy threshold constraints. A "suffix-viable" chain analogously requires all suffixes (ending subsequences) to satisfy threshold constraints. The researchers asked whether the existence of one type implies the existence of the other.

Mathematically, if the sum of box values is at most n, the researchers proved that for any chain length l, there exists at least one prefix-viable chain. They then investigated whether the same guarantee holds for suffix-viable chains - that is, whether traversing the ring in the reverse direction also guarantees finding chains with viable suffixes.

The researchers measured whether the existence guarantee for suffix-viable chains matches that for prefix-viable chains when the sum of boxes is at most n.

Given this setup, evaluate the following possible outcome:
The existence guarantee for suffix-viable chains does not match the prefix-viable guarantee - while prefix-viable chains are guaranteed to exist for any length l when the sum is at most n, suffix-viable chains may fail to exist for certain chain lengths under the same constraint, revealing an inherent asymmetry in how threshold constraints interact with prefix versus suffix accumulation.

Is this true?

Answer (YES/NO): NO